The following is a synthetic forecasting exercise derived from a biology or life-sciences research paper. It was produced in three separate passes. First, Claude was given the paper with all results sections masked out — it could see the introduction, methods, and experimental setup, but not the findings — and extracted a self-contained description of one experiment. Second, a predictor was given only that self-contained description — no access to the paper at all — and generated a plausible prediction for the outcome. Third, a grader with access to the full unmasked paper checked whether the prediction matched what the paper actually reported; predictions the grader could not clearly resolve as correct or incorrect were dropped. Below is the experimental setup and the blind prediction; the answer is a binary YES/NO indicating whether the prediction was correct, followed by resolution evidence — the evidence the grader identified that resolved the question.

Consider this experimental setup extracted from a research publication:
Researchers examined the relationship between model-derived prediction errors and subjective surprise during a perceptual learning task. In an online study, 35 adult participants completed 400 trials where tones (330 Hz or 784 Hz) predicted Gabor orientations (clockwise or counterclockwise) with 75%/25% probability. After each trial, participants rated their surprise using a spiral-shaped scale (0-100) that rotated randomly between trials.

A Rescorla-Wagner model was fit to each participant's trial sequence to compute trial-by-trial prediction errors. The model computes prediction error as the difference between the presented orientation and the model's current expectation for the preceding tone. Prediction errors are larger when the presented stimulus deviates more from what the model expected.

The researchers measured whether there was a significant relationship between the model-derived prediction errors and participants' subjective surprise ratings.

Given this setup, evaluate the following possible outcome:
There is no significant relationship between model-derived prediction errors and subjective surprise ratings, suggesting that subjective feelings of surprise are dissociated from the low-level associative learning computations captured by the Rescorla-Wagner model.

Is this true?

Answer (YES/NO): NO